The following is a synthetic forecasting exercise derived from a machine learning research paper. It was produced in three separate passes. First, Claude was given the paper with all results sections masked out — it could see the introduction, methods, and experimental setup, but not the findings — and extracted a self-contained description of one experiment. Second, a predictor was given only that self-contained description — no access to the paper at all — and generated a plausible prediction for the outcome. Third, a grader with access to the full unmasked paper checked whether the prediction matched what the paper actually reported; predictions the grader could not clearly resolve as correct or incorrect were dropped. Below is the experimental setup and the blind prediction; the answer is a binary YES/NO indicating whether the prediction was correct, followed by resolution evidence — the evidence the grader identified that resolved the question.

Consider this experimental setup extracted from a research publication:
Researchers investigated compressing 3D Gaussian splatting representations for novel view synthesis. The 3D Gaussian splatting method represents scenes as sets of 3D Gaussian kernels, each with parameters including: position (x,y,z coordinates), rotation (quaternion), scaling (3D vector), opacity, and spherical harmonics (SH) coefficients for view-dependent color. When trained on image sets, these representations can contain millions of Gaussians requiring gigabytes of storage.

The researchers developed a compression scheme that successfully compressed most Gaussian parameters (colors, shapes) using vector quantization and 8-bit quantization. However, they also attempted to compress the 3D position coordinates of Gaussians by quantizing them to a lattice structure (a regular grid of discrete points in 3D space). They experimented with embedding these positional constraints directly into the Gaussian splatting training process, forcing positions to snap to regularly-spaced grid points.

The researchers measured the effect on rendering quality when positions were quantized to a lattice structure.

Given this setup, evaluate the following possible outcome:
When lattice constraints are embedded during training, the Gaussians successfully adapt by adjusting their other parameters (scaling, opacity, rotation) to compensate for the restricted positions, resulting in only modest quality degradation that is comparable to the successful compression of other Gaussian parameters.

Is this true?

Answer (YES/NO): NO